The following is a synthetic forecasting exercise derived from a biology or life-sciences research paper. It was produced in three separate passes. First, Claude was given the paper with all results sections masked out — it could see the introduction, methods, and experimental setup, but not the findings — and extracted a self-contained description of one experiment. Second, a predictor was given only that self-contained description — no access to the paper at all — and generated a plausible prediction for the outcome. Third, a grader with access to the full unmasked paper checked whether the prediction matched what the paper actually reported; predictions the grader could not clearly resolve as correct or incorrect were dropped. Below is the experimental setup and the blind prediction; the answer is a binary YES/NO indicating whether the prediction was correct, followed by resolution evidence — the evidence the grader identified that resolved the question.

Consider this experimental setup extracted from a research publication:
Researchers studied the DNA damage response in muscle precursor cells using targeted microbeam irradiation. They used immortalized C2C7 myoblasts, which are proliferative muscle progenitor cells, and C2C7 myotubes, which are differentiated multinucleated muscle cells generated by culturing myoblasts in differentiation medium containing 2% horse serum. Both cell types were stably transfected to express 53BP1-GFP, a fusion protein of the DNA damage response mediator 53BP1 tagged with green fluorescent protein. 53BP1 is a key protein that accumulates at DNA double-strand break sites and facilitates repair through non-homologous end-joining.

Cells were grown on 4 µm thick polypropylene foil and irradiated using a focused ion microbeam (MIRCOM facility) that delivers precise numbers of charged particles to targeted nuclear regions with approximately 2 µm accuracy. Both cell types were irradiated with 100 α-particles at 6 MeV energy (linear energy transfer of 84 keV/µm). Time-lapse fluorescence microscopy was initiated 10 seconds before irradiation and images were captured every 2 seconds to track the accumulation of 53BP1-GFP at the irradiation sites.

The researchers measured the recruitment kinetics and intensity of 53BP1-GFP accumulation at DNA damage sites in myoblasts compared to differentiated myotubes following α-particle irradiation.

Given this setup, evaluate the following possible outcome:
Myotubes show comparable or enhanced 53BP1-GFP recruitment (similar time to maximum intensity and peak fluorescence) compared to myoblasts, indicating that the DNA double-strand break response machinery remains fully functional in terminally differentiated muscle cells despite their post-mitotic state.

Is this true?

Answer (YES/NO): NO